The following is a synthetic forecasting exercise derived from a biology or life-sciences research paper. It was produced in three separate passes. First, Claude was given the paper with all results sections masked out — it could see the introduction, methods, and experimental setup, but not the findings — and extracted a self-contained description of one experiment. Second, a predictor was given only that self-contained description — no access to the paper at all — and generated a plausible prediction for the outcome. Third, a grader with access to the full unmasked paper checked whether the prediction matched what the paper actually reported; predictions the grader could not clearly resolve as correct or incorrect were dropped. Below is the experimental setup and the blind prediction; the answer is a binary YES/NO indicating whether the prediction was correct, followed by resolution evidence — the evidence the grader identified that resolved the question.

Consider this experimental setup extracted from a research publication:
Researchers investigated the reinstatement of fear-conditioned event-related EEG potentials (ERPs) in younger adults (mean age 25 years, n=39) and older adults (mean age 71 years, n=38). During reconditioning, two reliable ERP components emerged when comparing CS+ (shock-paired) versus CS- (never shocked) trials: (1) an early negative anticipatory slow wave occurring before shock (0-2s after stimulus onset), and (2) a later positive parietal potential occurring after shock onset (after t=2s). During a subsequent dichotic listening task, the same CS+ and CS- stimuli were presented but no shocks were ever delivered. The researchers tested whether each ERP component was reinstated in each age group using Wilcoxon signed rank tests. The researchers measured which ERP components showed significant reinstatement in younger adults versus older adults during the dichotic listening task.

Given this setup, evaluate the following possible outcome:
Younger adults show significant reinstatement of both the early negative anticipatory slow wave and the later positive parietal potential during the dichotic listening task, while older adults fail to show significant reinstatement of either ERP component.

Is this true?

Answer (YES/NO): NO